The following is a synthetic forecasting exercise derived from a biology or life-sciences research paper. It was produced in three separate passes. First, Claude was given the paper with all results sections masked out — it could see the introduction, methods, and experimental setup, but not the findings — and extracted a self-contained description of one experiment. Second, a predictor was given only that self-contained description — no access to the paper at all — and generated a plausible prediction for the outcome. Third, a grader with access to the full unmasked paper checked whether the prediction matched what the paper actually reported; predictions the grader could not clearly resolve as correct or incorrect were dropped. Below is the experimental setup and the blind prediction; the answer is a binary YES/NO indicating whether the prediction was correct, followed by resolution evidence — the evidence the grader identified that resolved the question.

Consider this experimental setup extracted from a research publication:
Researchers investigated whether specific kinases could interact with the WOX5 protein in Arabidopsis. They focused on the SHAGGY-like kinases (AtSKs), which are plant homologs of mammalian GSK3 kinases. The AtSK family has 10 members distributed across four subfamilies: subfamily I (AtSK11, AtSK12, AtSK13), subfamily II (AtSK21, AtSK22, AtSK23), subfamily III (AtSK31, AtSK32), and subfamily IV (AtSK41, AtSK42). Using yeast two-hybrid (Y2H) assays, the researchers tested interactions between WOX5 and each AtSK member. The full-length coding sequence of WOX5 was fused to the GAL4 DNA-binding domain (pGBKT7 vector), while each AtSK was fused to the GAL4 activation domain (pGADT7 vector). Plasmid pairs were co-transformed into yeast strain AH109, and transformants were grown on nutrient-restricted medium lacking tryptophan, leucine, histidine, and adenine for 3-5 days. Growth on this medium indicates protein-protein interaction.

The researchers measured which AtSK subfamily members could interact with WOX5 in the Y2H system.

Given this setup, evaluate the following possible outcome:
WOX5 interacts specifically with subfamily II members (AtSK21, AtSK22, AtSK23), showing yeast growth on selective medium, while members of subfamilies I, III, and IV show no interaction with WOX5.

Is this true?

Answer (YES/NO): YES